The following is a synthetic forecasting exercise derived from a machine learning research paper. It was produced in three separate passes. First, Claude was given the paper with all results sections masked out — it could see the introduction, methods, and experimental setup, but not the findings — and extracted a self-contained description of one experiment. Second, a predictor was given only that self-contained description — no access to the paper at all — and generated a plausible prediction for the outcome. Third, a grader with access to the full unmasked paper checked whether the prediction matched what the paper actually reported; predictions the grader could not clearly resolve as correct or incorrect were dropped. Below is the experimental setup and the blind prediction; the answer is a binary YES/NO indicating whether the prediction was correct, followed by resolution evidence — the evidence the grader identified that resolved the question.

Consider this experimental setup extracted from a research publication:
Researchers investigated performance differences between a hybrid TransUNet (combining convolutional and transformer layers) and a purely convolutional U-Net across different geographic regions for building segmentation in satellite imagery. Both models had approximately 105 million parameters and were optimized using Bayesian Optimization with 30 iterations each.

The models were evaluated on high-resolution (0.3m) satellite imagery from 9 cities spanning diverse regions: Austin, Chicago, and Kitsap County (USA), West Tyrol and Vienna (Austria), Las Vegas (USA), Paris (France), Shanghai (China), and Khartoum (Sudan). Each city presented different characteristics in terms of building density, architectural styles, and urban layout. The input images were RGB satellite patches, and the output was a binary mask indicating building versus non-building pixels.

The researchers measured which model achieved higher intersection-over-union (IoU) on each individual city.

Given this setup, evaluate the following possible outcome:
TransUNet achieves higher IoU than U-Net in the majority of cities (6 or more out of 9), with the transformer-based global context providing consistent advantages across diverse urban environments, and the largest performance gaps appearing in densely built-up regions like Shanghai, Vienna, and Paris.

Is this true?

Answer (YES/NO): NO